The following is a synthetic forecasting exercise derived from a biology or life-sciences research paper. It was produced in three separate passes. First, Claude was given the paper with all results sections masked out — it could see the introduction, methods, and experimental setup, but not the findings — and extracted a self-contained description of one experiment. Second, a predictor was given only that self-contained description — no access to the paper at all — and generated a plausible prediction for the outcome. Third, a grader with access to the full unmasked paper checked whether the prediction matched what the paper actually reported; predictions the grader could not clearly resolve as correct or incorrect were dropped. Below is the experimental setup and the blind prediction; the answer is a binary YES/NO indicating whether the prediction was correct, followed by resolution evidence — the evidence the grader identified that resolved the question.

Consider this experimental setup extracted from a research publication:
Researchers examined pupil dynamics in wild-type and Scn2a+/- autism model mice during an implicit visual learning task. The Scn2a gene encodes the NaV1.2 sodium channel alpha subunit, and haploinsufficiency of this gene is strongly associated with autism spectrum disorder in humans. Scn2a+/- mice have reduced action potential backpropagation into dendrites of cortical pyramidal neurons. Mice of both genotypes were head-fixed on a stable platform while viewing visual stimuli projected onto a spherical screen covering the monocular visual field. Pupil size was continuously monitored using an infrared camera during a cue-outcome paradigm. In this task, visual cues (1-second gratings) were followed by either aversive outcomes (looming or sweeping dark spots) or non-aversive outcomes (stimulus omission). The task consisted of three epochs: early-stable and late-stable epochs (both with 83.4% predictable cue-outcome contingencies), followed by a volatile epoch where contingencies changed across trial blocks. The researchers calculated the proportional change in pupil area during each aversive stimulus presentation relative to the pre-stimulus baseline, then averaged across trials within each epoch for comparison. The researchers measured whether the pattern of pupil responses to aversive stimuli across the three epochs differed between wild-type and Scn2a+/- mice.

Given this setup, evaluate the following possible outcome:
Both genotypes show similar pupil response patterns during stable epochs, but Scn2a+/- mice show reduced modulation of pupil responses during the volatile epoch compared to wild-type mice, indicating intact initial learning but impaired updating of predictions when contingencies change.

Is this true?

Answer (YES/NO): NO